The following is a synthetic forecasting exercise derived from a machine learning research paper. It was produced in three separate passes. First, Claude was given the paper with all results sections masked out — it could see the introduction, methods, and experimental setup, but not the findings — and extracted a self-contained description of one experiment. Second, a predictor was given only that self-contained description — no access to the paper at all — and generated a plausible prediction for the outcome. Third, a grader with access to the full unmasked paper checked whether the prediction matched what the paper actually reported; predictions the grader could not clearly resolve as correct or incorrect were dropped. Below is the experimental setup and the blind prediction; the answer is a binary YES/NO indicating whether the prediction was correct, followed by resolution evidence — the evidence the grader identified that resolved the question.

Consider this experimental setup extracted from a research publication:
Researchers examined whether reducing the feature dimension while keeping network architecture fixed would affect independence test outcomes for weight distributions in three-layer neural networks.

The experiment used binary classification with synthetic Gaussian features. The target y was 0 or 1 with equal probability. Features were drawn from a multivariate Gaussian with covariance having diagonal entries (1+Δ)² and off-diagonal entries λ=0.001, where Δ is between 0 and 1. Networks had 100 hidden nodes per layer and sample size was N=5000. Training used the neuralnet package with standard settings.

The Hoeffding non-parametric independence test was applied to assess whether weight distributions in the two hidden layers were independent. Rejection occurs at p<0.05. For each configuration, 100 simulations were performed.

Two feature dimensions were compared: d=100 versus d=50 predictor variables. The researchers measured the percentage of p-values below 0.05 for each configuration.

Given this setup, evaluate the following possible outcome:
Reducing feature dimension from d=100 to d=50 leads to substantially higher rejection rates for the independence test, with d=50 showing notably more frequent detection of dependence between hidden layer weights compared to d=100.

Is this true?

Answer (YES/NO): NO